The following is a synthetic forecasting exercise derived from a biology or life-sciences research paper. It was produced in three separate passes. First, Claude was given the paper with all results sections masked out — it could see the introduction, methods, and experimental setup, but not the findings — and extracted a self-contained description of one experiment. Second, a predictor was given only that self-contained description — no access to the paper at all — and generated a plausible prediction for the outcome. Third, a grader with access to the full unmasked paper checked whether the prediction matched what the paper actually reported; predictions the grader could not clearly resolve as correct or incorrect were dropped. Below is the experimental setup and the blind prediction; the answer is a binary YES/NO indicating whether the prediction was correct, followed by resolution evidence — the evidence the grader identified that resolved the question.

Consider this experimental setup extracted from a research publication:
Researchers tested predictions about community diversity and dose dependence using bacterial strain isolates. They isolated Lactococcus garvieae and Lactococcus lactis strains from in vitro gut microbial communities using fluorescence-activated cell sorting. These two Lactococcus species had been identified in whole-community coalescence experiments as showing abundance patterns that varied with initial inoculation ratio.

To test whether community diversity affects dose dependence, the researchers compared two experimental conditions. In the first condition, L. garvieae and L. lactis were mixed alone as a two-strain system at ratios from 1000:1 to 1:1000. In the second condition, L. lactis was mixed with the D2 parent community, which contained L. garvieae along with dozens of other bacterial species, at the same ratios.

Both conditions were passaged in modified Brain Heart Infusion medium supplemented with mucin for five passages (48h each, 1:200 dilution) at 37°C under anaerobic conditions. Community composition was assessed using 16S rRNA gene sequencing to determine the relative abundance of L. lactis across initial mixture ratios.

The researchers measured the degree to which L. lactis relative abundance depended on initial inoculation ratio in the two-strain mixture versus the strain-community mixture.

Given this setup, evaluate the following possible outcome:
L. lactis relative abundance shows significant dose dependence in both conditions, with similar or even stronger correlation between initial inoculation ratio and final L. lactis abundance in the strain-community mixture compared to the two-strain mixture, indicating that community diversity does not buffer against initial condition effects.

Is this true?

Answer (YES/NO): NO